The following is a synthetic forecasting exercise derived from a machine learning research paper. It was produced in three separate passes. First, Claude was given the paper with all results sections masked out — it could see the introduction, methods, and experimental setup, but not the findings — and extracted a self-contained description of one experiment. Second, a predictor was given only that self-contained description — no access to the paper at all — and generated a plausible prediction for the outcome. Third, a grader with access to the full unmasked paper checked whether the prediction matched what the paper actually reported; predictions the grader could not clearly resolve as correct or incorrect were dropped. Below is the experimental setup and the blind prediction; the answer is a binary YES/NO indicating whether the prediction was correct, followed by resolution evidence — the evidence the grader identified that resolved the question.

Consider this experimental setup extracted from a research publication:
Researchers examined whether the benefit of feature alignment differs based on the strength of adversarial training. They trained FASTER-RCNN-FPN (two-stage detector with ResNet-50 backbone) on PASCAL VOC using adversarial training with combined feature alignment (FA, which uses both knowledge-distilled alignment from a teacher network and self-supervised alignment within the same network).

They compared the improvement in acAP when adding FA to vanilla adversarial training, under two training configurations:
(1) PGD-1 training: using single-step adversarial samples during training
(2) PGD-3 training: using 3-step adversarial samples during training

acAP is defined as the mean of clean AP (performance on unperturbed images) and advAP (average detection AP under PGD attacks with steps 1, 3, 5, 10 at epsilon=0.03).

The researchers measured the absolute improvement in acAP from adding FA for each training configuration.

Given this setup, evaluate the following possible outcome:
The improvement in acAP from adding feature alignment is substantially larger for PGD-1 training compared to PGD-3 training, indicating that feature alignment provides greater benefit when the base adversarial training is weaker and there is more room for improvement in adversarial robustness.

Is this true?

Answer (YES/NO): NO